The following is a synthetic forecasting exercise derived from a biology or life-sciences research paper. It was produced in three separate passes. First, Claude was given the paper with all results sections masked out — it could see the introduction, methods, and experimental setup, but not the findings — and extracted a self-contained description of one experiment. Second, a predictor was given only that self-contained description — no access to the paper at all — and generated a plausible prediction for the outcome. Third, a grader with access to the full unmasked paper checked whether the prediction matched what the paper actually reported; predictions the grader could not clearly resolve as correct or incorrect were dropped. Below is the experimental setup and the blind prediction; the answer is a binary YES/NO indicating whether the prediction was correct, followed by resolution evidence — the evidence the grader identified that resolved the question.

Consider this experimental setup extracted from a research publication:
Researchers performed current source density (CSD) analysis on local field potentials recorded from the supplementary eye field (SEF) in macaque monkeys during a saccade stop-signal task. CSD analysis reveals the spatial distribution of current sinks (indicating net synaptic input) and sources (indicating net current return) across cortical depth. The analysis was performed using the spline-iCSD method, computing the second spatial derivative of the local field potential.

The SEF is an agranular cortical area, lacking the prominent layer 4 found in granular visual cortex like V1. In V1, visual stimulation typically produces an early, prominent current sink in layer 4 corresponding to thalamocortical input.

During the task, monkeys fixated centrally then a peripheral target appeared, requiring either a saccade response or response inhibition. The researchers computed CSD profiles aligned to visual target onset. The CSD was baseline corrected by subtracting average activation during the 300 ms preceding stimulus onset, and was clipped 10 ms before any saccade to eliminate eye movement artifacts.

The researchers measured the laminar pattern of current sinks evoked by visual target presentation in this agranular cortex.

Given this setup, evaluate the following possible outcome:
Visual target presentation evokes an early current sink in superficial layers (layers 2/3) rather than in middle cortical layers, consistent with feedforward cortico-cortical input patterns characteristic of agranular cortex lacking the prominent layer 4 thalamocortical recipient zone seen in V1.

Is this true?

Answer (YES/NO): NO